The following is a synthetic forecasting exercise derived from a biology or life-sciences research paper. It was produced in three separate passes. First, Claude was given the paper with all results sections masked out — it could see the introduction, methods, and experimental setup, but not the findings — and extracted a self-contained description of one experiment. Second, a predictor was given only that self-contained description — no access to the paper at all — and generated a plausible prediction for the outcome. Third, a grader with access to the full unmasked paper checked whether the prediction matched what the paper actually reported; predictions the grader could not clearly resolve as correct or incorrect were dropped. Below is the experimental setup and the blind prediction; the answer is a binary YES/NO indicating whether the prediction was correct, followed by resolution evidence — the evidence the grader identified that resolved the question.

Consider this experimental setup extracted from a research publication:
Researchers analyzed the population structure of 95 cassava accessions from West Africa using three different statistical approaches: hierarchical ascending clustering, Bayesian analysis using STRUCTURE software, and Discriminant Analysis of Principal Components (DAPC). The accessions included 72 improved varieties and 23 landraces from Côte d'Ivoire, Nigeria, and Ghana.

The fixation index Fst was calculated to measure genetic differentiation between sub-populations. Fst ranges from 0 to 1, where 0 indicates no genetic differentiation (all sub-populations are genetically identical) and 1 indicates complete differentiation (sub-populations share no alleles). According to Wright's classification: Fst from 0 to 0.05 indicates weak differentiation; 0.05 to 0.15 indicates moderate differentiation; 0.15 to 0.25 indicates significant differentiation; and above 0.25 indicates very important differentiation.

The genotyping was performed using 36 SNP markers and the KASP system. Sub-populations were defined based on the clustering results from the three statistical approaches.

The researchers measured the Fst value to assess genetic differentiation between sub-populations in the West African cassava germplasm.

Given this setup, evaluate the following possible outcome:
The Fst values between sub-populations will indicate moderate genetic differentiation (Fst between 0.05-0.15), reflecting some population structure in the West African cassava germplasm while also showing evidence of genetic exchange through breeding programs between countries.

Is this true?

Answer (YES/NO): NO